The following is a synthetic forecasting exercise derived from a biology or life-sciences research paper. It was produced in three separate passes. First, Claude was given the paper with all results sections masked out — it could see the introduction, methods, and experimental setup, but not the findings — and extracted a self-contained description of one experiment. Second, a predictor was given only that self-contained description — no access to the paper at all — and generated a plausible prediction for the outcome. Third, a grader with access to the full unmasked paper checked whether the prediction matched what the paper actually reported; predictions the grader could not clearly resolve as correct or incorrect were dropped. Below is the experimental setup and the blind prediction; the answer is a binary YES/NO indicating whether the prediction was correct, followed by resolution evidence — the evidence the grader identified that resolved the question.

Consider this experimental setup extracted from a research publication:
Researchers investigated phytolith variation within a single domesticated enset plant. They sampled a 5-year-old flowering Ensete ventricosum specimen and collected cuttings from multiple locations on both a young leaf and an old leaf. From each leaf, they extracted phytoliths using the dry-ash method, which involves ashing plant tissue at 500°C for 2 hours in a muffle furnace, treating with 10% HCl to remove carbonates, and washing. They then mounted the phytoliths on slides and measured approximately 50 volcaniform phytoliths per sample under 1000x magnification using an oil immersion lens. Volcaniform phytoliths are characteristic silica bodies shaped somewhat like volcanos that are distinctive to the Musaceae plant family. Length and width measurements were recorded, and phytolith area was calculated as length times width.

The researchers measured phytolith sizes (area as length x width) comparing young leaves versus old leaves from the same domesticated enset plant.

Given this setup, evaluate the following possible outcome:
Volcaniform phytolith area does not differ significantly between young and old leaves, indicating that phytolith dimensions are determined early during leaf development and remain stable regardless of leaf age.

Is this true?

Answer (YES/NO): NO